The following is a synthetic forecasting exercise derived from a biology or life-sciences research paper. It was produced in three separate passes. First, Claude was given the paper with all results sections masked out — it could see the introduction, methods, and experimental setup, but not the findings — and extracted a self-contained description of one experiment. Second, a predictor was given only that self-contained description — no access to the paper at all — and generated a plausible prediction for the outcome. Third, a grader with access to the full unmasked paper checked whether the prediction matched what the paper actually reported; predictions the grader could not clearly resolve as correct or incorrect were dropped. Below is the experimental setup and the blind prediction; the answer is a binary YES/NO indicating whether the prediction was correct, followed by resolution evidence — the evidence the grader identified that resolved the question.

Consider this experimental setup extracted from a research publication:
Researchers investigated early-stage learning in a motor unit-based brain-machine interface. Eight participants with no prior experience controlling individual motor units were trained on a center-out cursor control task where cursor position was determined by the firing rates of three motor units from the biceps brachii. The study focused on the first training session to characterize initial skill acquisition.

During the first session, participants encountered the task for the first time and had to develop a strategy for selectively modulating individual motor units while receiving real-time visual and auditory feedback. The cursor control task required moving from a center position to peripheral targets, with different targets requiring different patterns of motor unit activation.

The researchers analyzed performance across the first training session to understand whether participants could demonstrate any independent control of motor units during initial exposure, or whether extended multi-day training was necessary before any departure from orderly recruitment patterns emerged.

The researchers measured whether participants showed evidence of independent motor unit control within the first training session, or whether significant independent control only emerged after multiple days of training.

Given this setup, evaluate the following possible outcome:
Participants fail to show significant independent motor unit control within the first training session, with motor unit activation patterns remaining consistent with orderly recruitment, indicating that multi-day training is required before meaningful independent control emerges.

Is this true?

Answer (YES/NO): NO